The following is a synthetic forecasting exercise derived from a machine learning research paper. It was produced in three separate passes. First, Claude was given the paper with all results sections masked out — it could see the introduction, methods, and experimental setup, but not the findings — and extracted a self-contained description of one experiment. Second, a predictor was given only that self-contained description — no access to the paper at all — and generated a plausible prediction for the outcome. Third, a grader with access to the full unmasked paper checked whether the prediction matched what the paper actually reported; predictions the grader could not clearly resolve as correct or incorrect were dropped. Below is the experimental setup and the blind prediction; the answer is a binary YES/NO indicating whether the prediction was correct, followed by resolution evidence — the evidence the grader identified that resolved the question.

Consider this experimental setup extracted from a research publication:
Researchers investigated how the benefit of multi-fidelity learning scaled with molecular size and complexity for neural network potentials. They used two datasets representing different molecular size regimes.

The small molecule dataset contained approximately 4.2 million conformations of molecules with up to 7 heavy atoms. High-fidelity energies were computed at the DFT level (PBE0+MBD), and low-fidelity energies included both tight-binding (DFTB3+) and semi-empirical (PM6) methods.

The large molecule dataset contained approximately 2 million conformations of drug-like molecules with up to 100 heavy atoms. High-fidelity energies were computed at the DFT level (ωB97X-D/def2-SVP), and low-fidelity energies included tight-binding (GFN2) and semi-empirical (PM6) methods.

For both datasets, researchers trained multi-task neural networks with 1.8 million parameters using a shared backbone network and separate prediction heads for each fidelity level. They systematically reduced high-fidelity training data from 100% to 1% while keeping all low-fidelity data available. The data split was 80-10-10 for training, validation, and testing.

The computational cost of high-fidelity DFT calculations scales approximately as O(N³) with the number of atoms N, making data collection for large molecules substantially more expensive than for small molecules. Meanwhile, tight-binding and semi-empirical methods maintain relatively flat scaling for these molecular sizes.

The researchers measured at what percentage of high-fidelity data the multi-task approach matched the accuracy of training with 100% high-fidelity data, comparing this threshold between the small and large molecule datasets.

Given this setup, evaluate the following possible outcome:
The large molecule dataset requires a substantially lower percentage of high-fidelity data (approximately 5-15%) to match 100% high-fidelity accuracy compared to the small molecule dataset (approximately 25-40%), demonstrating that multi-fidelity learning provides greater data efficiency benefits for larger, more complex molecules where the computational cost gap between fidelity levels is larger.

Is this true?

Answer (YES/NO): NO